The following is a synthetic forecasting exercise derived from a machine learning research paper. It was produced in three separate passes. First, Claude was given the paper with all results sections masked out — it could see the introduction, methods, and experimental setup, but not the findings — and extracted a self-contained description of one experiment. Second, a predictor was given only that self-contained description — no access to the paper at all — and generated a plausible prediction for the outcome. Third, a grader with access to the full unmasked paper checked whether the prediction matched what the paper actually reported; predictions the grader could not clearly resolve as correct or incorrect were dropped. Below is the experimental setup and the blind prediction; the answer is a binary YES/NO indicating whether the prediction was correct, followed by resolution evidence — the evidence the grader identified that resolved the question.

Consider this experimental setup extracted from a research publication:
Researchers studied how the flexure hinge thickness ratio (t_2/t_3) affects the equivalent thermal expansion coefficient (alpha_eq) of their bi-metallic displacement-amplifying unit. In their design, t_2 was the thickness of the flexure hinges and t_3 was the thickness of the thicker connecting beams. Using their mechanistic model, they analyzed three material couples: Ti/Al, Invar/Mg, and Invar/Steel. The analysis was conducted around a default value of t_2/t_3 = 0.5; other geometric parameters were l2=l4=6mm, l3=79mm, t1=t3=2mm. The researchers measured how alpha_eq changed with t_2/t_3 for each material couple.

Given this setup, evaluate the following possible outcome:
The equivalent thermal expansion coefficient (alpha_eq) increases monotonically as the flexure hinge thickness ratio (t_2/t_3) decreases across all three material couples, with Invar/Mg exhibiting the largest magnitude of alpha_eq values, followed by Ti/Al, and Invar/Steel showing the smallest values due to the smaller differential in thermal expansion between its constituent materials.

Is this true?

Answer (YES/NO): NO